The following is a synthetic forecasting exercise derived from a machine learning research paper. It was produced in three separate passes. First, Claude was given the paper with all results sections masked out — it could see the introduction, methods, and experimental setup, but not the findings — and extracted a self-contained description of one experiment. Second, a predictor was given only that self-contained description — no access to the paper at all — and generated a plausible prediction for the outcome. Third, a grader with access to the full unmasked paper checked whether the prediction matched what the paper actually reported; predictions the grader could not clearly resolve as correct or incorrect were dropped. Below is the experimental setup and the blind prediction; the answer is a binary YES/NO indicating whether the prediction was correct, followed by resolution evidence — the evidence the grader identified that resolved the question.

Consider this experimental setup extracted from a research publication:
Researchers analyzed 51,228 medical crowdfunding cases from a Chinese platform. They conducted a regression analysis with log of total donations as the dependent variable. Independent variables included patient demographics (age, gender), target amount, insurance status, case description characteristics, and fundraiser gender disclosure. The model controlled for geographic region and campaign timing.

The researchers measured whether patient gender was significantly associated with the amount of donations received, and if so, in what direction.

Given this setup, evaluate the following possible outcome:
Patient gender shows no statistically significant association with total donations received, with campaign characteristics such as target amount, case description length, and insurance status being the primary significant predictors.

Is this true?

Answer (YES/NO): NO